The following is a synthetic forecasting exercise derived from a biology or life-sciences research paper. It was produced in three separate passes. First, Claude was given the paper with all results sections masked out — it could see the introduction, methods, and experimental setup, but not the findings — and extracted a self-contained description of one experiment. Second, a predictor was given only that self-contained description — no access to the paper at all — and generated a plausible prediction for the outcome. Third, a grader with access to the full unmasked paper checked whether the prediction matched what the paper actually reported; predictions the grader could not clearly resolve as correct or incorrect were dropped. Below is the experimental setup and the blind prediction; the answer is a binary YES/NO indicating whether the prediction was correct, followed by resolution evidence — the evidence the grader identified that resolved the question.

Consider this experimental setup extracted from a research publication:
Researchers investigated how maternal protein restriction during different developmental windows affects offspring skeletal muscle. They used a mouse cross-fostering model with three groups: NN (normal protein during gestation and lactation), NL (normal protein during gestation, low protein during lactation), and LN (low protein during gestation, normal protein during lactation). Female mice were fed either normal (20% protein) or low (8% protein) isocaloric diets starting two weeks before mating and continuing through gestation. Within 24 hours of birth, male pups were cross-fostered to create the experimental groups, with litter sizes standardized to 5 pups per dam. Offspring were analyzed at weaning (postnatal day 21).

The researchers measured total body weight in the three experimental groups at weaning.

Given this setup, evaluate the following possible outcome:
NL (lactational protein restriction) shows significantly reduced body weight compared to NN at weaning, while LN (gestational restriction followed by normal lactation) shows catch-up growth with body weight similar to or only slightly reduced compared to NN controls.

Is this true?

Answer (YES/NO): YES